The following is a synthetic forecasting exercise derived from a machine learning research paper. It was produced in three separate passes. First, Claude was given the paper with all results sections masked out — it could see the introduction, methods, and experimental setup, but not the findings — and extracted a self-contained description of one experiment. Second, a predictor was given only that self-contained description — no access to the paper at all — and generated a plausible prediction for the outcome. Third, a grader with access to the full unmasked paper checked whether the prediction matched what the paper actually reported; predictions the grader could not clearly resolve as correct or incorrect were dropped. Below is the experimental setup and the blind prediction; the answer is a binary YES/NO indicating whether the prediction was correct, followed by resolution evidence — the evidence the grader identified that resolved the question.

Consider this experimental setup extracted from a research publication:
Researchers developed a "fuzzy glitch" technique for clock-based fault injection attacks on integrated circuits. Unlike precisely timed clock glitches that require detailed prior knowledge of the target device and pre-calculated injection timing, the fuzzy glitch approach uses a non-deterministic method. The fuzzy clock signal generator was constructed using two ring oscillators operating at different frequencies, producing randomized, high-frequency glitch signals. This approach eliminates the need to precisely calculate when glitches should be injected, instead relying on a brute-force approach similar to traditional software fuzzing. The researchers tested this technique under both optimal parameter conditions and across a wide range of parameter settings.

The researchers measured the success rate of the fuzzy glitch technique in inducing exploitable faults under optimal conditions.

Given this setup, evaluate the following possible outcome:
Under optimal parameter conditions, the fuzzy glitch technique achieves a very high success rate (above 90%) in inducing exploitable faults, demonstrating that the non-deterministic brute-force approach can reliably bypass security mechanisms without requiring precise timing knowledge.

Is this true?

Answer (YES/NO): NO